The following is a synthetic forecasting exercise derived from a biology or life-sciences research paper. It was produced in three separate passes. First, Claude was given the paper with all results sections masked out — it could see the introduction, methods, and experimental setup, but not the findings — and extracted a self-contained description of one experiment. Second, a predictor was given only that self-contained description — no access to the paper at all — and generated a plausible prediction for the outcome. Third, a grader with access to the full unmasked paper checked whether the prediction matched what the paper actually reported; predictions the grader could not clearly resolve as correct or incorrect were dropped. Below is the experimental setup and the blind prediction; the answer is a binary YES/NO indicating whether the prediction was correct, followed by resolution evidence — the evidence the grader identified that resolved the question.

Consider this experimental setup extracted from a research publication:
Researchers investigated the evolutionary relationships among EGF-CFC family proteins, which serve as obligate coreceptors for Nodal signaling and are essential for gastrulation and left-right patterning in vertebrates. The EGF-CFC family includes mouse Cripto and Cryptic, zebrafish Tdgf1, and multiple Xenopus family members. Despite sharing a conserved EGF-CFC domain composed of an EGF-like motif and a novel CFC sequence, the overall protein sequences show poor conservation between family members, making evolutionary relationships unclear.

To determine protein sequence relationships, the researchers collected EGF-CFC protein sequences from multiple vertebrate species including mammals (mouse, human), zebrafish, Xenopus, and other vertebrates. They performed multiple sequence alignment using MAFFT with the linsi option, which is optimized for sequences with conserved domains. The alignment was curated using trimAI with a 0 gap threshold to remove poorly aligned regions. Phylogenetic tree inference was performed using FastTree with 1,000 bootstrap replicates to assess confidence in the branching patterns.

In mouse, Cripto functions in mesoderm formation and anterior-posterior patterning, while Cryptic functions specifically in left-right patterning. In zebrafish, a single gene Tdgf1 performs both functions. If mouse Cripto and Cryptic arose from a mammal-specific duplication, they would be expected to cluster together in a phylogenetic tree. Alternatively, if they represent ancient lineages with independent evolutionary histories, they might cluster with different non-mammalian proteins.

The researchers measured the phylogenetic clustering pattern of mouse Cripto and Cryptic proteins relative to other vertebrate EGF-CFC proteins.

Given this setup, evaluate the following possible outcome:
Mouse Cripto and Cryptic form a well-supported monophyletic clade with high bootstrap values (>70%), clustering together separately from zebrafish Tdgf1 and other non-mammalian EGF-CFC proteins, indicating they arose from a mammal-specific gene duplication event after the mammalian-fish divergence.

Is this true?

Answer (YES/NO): NO